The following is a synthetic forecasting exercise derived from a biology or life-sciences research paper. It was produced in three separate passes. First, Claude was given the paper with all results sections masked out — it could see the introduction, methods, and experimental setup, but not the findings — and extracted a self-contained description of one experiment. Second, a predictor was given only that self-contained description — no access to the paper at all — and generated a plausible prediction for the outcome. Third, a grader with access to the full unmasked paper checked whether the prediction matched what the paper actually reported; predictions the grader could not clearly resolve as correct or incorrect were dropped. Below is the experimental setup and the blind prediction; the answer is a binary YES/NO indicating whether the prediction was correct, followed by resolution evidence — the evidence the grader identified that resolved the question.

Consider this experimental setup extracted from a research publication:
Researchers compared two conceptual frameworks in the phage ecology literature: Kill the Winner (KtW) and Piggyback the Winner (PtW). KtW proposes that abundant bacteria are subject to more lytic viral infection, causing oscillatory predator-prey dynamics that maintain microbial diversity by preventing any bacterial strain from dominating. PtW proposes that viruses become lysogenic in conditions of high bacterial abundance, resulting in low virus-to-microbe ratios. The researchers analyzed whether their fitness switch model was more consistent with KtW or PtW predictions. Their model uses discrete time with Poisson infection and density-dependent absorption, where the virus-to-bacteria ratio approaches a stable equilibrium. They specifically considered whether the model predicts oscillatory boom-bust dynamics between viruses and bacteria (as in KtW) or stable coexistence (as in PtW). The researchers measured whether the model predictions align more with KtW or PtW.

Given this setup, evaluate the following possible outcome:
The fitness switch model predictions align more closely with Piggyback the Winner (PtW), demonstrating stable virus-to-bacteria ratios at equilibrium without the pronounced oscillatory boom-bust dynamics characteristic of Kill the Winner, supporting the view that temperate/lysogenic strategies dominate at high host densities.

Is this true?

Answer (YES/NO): YES